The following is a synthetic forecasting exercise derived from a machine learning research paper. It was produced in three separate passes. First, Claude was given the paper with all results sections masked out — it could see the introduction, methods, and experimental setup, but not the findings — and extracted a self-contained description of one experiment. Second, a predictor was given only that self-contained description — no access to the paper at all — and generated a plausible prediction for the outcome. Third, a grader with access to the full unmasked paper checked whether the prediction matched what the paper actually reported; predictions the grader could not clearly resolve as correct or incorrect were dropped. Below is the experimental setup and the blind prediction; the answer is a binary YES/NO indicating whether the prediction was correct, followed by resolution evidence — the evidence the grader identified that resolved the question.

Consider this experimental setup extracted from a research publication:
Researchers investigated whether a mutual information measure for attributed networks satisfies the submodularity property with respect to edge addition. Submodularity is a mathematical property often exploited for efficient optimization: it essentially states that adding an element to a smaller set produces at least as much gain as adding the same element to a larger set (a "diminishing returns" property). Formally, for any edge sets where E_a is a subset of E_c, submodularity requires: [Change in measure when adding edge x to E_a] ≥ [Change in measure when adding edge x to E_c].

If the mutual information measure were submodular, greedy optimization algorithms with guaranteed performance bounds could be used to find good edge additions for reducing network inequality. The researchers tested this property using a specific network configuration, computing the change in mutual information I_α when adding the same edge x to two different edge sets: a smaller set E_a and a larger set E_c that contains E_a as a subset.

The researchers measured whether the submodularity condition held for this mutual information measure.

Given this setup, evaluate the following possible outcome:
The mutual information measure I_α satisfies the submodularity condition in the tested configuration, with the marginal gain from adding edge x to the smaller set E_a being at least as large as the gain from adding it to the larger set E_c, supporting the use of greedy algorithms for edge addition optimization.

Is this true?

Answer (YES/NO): NO